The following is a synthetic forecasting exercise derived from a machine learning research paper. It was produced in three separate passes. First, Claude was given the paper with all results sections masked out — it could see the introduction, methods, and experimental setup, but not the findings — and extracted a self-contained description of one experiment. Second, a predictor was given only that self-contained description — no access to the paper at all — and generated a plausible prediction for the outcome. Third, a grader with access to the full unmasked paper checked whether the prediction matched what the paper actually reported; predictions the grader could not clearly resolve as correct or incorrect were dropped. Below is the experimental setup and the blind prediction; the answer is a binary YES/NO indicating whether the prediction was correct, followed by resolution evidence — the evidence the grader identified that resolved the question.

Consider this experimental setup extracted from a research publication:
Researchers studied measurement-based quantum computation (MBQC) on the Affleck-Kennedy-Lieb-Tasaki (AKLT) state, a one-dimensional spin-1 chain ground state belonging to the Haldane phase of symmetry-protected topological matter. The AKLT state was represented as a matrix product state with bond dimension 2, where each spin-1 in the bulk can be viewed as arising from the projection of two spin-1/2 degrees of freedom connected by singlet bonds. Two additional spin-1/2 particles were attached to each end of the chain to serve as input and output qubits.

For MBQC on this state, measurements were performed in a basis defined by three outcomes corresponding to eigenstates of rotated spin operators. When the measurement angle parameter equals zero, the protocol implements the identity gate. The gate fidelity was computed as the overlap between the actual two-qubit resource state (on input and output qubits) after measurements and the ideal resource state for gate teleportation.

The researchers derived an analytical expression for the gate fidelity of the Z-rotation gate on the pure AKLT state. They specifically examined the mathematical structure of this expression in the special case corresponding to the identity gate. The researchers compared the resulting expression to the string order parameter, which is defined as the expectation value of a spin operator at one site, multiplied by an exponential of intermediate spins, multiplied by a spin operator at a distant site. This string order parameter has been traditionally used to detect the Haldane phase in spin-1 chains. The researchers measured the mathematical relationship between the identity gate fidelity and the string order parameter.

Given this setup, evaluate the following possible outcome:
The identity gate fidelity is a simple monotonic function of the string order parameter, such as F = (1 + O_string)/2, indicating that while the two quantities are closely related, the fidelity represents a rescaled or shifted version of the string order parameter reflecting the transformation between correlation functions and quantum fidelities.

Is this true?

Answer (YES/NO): NO